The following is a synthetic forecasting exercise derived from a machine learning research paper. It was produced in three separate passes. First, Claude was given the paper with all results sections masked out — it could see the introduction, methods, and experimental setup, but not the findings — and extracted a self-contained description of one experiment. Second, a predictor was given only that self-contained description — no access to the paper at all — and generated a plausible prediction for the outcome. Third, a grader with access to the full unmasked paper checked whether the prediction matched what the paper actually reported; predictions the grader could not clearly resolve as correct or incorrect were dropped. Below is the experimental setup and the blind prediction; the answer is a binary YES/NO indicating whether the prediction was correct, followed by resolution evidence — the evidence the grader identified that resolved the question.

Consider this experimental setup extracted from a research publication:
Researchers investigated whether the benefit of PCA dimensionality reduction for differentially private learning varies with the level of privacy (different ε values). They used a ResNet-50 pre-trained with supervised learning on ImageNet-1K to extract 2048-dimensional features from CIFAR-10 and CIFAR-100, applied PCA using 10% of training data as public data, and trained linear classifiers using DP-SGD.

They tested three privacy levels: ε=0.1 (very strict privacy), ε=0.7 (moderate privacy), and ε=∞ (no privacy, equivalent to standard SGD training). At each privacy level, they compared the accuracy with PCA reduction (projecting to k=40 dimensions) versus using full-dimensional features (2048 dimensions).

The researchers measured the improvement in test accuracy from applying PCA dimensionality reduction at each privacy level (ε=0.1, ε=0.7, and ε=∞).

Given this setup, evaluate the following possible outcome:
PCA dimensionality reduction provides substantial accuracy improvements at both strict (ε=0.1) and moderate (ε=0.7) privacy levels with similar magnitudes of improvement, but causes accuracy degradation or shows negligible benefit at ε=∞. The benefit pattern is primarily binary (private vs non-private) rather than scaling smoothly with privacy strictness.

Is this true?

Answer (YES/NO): NO